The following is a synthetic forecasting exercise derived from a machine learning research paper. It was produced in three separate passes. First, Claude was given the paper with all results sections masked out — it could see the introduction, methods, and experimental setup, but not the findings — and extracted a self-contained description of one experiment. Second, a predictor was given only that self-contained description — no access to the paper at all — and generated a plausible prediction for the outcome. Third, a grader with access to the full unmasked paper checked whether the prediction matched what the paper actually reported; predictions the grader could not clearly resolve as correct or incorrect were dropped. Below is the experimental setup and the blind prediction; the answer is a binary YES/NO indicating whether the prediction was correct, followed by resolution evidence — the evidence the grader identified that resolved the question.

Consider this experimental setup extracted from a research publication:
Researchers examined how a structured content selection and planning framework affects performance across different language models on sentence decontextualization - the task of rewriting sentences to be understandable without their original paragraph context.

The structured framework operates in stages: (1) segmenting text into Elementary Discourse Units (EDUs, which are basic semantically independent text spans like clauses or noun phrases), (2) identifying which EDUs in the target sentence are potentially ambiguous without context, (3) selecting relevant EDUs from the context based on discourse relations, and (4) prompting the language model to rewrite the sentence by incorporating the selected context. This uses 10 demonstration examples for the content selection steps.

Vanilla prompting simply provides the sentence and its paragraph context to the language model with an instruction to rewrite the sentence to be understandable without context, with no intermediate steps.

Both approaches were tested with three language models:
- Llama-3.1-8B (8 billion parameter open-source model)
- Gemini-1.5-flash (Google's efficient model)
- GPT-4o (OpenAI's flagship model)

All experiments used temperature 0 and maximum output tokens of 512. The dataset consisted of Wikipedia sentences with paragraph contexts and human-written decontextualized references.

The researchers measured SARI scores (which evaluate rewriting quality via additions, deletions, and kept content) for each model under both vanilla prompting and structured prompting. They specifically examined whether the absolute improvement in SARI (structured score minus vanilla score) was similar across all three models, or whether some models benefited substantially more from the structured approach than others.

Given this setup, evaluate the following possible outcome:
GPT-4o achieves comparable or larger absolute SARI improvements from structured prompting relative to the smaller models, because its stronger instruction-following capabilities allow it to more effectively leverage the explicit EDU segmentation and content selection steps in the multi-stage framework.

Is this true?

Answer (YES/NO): YES